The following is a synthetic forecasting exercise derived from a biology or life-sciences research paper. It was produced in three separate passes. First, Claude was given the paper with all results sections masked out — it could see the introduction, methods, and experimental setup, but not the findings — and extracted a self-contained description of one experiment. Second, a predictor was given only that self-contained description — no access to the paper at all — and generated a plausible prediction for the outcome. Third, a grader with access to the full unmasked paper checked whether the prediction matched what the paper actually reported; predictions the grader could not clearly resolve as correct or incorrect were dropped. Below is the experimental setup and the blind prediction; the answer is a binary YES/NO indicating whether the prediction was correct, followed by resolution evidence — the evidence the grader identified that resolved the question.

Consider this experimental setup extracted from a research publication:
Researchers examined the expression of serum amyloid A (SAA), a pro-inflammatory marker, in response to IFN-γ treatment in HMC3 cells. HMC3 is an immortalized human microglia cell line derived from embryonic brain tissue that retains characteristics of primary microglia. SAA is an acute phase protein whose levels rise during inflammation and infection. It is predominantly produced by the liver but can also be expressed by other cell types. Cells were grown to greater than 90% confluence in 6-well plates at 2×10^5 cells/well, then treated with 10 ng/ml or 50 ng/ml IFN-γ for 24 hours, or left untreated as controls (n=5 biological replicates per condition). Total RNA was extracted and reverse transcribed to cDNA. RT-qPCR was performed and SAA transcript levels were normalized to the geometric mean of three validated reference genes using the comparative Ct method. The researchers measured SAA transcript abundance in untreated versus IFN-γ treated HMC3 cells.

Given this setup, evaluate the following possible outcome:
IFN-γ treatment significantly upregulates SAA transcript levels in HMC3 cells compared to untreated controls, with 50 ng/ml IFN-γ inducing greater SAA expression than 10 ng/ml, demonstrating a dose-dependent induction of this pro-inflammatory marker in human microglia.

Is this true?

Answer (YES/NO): NO